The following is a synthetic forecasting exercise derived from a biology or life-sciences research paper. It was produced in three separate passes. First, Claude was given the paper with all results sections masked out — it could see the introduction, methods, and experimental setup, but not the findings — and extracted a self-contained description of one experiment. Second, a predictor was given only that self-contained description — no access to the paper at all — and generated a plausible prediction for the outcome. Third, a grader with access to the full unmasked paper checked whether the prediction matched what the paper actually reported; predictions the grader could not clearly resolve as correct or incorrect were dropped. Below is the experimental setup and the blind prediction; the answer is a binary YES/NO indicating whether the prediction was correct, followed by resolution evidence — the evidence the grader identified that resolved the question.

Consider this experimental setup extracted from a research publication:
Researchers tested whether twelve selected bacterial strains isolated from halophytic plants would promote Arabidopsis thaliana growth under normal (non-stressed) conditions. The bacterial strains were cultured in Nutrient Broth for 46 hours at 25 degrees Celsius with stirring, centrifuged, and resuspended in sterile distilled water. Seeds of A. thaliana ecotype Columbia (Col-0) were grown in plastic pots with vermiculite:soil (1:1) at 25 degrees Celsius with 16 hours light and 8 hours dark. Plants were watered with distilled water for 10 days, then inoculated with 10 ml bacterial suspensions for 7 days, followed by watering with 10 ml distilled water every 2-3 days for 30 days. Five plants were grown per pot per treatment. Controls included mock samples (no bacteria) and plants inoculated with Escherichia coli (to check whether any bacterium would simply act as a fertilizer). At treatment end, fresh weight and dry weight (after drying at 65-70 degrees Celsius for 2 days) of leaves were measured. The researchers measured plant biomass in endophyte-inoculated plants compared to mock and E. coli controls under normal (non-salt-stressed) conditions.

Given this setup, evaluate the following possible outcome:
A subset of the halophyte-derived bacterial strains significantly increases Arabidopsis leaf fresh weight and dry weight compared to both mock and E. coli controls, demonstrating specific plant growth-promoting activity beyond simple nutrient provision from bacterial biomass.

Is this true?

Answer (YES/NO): NO